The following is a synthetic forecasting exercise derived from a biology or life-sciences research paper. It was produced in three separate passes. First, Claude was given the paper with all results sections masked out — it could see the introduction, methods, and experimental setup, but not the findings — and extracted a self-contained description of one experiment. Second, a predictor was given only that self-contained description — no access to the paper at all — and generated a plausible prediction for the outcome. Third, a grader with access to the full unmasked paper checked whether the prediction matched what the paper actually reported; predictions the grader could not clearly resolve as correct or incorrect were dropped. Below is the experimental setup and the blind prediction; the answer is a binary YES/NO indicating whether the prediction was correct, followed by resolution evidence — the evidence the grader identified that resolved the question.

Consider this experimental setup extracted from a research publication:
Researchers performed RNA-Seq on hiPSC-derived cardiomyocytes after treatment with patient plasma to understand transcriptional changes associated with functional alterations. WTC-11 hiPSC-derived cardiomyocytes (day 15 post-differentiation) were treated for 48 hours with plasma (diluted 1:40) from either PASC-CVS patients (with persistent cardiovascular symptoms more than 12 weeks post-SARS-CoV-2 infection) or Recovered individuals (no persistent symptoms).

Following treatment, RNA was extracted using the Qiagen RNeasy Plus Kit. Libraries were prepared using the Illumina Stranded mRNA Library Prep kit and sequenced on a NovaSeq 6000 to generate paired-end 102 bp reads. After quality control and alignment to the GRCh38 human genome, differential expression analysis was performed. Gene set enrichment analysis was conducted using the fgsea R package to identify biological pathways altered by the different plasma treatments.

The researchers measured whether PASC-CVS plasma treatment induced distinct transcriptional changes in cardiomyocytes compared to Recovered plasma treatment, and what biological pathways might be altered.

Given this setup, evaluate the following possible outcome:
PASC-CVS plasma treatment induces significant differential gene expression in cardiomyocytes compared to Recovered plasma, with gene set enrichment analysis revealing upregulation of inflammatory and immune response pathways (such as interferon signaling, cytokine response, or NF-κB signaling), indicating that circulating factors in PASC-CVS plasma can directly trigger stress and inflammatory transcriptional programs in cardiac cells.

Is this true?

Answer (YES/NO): YES